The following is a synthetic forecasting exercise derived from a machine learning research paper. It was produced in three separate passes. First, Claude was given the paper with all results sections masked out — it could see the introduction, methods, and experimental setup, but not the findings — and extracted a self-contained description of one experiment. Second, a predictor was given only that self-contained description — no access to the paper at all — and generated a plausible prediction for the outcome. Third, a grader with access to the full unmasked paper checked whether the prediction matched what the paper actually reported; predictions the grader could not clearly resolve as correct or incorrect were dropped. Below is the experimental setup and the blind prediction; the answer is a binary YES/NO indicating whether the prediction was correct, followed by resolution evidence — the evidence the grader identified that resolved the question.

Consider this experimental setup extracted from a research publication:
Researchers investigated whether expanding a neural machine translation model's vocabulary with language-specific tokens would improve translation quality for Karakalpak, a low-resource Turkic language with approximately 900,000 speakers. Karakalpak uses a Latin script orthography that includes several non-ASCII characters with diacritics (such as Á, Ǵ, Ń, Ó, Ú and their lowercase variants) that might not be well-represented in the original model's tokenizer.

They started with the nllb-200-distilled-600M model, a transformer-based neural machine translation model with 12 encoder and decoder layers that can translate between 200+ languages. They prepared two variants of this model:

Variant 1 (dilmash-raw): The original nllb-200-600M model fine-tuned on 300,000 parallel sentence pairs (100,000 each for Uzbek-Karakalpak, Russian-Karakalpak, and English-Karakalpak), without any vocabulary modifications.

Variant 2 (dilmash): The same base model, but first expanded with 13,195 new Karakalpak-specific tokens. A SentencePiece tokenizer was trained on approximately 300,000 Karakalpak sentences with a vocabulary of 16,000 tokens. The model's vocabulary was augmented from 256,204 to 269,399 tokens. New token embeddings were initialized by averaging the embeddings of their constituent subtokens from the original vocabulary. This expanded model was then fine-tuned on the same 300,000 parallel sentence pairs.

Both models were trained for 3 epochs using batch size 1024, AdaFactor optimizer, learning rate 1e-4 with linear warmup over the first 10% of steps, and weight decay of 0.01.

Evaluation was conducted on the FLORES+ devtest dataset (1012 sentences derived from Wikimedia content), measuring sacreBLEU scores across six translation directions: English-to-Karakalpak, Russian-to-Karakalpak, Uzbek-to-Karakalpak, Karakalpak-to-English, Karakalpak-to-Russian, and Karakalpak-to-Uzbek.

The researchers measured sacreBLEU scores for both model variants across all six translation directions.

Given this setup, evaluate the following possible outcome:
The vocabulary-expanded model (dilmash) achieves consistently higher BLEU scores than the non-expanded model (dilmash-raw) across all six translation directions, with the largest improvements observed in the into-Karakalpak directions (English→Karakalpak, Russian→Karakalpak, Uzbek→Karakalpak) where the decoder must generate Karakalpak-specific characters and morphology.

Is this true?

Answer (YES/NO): NO